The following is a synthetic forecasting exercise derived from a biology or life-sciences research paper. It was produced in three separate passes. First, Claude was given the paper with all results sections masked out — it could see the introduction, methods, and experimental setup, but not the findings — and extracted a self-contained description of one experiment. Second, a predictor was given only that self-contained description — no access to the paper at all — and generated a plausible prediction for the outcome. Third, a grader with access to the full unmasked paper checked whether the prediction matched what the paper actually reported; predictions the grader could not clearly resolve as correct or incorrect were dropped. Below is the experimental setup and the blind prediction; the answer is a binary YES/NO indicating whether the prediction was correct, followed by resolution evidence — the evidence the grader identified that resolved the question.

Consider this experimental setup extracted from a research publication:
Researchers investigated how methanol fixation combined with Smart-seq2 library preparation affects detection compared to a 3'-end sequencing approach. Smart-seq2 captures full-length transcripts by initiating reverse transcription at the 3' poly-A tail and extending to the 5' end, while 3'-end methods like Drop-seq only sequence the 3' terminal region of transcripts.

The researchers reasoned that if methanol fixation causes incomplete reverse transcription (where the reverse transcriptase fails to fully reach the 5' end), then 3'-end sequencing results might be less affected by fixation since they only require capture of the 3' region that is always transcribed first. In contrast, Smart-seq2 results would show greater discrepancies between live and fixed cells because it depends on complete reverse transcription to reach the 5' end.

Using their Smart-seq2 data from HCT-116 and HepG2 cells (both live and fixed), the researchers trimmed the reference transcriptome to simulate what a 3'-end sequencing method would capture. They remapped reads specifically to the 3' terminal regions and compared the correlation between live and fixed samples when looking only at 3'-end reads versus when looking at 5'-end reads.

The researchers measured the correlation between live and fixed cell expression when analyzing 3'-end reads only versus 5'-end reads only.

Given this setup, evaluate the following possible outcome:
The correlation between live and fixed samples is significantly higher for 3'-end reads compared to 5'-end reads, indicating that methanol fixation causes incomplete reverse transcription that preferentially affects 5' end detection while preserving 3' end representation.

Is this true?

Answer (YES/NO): YES